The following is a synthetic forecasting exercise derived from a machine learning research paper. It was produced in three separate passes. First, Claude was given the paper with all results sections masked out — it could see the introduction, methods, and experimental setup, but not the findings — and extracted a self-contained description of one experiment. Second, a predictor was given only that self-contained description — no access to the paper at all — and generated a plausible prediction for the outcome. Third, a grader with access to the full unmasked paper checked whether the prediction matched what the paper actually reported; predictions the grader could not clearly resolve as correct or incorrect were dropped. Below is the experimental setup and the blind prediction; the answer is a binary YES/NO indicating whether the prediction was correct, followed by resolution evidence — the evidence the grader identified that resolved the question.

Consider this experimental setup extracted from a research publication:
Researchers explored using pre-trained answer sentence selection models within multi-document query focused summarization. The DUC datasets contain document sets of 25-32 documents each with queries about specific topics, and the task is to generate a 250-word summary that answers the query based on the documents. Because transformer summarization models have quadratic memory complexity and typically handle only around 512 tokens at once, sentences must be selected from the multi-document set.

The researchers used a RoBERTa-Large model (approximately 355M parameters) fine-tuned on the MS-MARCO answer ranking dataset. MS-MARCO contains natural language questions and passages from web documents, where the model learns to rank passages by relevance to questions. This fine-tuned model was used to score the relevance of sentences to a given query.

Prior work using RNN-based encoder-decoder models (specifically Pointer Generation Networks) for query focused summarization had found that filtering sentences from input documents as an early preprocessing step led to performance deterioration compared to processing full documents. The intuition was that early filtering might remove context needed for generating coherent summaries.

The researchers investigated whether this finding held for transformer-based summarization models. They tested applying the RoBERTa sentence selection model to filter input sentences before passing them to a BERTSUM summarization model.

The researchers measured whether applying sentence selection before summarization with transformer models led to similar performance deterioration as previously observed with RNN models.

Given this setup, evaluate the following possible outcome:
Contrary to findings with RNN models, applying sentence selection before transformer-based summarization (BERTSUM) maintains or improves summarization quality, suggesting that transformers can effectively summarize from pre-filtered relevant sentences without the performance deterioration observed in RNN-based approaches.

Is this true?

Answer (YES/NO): YES